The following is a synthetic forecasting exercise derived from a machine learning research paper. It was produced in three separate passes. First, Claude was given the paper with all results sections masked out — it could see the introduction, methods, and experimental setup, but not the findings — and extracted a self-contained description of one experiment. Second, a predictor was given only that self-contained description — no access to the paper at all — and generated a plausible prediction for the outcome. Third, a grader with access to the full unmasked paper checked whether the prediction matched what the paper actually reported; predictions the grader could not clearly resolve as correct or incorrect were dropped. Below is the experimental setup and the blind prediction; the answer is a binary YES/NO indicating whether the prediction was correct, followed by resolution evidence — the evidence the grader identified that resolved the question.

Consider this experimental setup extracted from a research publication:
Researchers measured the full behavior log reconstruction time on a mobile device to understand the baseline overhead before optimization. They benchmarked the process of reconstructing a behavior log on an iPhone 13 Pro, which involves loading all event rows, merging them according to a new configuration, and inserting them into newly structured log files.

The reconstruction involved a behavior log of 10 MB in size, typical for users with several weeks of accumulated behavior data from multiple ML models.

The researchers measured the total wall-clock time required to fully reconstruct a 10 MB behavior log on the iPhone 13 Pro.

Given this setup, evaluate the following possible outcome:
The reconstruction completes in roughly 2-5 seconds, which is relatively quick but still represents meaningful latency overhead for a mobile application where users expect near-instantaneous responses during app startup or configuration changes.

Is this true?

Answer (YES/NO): NO